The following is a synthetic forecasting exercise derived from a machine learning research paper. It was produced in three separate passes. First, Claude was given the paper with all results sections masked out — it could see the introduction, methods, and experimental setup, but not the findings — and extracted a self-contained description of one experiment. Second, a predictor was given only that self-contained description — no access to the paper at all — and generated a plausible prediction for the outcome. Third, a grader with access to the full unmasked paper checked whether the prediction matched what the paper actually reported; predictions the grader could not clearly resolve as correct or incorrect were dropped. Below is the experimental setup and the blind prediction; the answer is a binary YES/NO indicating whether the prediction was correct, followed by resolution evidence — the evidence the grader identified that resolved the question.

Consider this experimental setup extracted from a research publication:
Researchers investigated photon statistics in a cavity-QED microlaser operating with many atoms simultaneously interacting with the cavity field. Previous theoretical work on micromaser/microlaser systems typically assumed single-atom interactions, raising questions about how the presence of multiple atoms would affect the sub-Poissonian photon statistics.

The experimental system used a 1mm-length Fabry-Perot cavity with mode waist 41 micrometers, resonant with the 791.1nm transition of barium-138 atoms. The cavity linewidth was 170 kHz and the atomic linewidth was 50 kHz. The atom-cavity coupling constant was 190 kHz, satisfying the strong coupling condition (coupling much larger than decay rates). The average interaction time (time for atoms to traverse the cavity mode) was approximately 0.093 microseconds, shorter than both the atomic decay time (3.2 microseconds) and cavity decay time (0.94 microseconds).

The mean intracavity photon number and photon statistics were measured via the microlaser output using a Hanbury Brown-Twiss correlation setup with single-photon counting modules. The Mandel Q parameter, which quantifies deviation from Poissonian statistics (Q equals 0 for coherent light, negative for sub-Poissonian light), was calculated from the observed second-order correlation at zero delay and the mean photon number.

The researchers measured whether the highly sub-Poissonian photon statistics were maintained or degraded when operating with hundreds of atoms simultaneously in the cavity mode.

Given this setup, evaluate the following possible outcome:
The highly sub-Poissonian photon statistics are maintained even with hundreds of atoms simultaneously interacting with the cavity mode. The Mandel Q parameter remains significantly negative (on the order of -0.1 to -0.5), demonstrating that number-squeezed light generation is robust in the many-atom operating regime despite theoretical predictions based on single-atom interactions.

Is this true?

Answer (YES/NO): NO